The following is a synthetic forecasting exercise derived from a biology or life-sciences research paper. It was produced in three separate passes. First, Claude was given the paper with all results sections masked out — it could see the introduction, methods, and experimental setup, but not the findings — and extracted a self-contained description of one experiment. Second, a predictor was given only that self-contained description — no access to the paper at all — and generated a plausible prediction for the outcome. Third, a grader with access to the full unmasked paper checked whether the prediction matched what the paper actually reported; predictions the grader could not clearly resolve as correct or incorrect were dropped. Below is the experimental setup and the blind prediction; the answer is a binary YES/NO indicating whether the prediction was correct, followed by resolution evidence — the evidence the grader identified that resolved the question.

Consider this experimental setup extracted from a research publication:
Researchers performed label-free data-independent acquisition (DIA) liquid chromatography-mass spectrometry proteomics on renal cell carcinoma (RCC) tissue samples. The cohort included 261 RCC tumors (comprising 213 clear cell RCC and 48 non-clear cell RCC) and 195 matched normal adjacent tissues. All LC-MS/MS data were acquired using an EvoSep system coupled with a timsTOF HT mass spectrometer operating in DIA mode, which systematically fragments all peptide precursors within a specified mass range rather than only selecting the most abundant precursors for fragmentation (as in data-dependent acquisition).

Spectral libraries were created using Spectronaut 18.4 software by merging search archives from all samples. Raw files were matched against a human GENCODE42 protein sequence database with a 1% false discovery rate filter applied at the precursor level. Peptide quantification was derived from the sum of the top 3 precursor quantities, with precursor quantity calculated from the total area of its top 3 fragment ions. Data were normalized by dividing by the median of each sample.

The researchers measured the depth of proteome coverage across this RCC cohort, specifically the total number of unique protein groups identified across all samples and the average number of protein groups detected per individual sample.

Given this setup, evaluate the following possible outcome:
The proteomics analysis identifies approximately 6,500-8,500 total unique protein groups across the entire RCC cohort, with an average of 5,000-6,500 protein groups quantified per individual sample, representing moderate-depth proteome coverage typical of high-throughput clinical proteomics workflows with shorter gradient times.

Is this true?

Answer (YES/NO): NO